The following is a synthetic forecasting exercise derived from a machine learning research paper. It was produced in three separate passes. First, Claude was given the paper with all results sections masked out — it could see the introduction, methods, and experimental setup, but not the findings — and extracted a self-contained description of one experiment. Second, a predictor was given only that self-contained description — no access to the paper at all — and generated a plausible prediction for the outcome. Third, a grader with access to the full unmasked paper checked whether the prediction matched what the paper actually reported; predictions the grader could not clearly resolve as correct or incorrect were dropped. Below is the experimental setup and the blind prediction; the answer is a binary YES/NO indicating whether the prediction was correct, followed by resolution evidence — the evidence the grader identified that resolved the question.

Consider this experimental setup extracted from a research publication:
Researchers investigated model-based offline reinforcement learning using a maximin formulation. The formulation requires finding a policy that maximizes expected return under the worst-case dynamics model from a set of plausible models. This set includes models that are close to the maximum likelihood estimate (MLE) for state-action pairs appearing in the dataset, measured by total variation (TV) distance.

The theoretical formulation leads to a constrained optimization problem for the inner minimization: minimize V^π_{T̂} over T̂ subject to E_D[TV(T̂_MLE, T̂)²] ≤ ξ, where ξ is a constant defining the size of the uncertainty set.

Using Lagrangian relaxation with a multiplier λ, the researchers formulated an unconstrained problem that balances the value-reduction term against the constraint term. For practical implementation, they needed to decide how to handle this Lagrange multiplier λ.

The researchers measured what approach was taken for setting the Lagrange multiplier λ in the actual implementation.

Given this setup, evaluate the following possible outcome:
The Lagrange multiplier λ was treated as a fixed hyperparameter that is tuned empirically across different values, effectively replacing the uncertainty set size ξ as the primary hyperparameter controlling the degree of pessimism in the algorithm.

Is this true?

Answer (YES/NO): YES